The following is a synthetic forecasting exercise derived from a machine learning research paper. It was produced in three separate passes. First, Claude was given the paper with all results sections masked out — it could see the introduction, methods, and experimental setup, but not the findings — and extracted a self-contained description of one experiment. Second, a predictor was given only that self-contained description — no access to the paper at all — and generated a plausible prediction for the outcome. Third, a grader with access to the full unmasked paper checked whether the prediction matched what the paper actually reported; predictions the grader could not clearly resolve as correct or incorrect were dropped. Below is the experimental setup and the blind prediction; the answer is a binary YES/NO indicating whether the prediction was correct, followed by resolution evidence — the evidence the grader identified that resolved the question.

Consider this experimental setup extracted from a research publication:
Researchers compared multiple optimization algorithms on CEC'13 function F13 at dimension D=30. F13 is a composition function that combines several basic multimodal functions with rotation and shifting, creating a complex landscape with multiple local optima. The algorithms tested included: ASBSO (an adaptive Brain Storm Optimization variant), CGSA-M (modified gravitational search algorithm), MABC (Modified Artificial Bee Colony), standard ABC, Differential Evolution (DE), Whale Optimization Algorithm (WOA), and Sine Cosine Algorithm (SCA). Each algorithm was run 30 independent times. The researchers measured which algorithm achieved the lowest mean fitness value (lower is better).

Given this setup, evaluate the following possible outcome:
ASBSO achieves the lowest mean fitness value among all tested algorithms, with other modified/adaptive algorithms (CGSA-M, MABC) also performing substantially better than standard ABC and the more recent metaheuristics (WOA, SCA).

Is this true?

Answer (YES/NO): NO